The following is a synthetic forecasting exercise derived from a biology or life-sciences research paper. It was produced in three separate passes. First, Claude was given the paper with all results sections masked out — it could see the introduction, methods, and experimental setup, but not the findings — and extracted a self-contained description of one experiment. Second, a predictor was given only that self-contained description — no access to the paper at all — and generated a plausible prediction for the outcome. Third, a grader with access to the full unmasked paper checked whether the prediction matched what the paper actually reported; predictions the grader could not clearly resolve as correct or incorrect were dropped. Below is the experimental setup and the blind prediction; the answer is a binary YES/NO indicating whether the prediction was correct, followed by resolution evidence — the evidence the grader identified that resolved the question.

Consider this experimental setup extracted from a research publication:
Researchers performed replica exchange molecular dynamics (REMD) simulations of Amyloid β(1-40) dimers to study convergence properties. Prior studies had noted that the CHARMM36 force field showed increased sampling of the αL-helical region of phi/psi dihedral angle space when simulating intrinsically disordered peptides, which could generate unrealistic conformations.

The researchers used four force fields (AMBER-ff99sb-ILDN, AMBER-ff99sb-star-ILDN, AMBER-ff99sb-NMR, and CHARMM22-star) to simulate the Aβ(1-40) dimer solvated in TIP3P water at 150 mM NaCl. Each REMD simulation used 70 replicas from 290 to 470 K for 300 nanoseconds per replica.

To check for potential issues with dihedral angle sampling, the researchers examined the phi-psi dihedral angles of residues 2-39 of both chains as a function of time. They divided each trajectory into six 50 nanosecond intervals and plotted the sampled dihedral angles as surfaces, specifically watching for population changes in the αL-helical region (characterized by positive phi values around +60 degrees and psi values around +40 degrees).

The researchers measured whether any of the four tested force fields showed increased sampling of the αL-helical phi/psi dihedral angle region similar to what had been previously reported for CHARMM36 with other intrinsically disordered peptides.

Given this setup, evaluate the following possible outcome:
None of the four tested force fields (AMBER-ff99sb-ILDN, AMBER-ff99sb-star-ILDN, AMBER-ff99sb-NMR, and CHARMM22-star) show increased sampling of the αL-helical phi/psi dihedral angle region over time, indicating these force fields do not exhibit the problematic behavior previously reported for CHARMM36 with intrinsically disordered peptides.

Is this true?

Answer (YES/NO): NO